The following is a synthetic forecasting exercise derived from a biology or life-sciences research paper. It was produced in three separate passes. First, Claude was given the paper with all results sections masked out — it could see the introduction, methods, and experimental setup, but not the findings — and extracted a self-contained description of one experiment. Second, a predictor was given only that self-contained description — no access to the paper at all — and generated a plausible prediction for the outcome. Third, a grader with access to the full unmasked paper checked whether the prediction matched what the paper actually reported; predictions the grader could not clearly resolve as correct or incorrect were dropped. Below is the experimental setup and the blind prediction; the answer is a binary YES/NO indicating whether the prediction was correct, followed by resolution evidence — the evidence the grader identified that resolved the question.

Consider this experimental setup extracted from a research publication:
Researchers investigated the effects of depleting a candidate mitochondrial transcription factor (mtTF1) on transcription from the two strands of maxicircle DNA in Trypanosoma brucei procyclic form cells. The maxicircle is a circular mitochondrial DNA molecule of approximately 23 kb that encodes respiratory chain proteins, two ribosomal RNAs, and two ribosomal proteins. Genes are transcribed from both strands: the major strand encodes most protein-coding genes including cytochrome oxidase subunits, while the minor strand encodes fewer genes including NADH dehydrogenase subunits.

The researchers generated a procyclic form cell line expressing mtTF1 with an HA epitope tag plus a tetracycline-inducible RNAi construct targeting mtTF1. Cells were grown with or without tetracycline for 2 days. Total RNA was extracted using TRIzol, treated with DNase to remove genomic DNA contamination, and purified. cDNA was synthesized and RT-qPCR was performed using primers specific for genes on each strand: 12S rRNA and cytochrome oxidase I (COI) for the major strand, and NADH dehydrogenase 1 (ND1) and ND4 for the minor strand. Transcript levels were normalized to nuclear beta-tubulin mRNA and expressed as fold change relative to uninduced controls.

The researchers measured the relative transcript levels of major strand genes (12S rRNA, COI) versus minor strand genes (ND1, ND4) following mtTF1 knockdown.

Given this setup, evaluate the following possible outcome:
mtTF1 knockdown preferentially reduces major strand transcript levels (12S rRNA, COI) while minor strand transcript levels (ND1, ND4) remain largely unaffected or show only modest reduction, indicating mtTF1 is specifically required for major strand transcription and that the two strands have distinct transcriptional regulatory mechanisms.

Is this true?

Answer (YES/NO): NO